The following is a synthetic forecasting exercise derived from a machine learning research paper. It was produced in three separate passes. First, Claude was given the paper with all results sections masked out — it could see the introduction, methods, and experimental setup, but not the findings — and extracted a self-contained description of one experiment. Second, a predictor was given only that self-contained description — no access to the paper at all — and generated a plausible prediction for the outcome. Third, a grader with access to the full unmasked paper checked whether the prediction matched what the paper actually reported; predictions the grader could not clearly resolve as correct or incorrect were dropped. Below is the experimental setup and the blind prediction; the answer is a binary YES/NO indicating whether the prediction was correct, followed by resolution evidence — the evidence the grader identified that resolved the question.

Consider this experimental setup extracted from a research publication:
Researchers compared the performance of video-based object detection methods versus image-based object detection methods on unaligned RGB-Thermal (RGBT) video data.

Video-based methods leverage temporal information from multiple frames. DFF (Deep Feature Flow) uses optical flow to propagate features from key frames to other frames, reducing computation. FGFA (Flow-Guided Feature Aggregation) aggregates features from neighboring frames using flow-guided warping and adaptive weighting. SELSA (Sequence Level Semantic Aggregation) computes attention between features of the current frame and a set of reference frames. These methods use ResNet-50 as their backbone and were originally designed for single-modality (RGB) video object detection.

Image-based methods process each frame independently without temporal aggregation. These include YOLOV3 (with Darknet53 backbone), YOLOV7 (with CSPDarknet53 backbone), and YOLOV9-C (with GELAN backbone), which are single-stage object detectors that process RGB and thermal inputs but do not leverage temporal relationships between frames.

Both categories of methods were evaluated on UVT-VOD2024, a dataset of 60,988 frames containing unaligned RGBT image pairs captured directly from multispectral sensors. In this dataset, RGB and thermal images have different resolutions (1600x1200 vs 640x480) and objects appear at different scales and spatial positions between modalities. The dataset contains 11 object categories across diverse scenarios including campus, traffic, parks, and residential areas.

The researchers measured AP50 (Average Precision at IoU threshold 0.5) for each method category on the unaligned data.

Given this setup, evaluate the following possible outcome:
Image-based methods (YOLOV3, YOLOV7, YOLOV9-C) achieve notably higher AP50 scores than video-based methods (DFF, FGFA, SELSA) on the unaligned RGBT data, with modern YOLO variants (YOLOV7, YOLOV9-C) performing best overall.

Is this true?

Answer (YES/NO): NO